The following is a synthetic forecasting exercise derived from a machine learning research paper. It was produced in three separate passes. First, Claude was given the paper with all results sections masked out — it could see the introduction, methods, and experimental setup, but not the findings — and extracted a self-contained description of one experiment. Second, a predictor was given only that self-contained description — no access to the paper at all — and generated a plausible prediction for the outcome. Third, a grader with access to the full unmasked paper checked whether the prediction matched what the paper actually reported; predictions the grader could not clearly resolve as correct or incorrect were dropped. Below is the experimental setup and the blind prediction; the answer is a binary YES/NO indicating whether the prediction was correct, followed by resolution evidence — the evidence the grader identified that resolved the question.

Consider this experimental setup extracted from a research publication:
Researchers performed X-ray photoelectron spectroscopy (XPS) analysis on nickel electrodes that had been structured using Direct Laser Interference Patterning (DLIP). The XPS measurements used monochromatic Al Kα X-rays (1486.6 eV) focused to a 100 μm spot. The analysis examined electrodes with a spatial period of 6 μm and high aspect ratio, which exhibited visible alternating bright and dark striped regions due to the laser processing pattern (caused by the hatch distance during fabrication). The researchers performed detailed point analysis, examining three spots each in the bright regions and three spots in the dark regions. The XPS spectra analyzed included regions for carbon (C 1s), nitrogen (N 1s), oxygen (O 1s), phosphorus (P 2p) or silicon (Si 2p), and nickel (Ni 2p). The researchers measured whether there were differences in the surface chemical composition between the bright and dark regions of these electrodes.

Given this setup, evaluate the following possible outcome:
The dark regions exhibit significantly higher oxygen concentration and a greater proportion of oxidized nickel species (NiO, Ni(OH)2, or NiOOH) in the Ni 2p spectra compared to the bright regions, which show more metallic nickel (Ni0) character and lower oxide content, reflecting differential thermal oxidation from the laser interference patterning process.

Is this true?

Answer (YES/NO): NO